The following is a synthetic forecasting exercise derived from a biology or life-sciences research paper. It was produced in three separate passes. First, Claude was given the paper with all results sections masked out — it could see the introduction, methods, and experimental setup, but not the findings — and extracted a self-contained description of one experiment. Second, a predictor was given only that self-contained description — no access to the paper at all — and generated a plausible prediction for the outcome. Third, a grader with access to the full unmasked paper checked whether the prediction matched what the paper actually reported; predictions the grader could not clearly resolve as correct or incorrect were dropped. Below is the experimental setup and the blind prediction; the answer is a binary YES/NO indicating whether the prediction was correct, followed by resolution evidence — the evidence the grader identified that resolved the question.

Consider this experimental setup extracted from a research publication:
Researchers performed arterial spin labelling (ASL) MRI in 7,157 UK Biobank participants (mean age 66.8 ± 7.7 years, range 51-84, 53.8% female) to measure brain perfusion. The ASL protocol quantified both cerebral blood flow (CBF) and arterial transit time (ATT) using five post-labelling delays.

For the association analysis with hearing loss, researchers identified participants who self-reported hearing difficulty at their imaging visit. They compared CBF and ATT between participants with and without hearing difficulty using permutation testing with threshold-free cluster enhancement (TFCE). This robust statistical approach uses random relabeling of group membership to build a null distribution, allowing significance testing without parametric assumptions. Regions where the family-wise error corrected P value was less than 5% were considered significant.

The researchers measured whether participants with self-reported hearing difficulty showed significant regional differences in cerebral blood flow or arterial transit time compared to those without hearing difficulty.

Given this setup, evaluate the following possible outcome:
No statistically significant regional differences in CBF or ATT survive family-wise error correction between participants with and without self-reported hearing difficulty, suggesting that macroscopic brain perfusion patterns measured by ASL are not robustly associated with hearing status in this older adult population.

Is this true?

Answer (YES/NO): NO